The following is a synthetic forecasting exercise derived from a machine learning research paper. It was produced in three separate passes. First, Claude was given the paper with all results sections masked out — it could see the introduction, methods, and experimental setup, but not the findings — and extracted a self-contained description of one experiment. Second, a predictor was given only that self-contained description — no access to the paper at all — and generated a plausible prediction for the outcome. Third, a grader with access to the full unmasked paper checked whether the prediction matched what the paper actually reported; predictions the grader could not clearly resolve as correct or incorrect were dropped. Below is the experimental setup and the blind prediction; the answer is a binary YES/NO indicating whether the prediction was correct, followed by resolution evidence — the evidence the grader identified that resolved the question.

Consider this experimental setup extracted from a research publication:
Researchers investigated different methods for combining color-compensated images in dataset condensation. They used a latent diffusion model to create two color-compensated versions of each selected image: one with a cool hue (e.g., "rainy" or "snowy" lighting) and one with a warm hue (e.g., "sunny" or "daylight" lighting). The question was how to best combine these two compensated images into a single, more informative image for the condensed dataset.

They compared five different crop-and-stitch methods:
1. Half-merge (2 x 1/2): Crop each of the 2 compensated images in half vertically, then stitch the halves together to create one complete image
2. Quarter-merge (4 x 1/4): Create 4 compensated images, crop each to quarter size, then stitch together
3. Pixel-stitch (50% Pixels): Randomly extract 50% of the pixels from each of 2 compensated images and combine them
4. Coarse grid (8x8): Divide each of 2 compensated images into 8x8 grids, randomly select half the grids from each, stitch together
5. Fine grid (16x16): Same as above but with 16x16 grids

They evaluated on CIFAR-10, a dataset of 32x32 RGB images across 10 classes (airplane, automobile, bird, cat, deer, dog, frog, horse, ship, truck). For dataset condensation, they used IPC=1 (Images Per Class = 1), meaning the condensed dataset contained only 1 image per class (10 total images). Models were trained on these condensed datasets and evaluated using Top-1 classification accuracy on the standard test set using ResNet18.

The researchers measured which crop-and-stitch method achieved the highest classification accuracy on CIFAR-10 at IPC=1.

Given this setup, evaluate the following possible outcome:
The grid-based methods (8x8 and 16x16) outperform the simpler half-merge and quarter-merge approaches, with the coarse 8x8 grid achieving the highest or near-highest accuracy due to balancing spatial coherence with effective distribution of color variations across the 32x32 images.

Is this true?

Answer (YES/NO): NO